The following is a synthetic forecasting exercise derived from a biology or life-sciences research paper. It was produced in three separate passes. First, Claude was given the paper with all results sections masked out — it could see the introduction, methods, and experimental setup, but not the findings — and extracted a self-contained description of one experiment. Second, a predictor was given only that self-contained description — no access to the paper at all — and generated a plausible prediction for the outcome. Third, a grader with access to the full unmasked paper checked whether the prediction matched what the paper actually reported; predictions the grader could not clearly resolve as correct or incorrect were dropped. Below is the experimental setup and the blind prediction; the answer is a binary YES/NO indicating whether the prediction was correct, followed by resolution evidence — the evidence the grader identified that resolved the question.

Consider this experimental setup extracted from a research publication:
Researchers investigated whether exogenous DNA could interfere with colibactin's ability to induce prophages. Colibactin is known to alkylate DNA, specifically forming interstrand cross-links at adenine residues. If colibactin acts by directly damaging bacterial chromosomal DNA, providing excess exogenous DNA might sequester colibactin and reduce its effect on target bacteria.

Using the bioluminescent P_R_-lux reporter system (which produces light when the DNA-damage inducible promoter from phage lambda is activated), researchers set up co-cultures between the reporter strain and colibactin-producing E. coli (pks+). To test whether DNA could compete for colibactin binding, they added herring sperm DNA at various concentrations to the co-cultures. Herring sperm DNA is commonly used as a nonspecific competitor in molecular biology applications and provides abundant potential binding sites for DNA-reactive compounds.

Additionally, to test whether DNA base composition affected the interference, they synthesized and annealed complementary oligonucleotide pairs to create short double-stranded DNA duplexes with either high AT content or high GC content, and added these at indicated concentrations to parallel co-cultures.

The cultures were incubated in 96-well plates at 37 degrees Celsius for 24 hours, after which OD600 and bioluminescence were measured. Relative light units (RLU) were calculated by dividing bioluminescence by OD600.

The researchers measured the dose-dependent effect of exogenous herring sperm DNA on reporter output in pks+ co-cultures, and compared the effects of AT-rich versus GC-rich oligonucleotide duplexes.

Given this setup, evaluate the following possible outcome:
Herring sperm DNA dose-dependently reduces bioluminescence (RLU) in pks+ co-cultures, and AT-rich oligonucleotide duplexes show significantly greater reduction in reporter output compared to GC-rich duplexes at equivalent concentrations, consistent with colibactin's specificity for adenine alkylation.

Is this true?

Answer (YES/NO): YES